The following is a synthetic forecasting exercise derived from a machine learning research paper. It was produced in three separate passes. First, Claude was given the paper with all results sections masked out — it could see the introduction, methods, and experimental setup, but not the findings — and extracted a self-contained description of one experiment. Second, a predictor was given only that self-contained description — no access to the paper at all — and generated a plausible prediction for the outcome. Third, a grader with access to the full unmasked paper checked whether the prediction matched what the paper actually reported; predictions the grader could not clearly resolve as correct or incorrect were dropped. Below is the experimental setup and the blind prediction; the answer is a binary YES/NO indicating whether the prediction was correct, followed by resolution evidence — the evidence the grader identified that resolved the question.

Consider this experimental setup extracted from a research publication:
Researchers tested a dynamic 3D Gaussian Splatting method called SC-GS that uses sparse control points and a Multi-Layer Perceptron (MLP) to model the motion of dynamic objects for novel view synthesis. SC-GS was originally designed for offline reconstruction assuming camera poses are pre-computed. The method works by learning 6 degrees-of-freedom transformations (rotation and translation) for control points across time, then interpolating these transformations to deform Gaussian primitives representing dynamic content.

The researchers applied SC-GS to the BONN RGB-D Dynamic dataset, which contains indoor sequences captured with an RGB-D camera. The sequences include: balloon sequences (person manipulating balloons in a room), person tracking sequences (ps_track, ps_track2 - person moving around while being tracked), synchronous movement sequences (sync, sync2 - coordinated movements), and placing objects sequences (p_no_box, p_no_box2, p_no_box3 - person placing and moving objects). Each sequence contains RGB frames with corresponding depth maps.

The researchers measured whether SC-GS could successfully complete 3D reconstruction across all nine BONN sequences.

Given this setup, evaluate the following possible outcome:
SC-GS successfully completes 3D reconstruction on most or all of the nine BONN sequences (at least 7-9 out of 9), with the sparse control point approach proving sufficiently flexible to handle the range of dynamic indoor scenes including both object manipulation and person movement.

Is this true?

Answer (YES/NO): NO